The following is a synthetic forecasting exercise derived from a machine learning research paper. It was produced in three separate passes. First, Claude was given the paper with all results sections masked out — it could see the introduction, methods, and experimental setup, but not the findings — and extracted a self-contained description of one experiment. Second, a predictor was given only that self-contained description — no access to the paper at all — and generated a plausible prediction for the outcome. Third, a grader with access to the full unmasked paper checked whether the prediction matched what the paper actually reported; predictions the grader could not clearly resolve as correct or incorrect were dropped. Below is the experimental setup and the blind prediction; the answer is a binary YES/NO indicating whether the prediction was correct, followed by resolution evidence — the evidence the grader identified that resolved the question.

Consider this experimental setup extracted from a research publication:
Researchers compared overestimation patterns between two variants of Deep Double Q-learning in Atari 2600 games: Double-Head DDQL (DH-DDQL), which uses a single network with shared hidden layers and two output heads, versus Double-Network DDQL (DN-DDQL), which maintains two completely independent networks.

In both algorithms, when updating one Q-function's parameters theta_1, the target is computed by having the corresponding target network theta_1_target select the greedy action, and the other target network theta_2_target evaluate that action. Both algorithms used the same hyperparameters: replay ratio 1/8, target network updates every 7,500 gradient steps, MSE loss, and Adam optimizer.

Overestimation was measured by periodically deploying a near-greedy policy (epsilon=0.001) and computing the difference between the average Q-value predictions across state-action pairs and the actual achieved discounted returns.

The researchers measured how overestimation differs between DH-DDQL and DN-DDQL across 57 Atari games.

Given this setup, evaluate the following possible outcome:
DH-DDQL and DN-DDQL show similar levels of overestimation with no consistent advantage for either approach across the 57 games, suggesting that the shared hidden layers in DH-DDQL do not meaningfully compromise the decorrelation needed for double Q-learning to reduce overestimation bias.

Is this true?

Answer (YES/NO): NO